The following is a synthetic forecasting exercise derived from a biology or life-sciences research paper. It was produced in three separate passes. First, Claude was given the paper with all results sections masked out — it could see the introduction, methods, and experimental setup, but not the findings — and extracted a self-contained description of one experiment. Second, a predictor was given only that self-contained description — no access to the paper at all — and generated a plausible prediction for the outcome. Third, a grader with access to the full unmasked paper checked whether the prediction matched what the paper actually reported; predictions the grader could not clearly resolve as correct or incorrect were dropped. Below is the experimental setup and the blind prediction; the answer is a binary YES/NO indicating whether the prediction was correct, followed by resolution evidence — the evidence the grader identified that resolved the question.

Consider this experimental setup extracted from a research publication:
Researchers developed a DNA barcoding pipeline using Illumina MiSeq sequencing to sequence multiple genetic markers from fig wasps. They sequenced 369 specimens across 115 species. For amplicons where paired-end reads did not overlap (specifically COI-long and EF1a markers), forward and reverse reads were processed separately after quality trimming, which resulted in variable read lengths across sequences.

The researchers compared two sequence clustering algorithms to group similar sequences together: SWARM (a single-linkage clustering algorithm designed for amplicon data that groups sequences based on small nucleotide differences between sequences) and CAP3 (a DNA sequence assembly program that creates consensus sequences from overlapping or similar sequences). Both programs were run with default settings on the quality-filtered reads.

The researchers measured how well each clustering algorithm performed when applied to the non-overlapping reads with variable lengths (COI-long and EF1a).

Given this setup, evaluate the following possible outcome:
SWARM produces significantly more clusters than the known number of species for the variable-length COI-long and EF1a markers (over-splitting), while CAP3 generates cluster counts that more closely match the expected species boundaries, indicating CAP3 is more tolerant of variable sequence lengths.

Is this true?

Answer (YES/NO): YES